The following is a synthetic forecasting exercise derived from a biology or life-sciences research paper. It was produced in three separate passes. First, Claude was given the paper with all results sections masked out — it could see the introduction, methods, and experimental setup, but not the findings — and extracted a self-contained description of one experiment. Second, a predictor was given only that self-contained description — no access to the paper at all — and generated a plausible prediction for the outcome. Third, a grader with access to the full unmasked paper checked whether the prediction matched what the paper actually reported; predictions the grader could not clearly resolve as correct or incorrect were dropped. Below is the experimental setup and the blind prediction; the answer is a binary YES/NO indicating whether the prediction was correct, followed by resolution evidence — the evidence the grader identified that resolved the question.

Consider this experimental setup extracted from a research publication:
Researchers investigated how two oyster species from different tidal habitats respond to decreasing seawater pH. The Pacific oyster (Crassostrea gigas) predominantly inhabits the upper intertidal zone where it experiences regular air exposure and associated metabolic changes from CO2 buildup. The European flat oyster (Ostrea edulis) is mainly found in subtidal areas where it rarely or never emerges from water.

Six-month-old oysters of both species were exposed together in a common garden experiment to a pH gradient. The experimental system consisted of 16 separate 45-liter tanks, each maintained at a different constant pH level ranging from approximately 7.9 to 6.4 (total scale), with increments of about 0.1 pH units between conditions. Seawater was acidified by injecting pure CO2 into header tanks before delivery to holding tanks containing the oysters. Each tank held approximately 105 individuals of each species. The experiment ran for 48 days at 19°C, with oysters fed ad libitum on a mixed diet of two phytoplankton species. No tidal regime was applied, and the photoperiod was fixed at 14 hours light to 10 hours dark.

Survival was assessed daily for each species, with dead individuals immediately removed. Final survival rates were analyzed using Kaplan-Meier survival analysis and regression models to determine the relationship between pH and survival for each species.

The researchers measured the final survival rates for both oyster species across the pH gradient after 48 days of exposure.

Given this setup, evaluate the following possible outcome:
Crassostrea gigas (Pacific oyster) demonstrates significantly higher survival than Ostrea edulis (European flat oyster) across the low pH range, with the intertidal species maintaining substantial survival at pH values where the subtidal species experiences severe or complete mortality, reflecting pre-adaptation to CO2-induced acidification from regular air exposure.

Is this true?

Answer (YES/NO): YES